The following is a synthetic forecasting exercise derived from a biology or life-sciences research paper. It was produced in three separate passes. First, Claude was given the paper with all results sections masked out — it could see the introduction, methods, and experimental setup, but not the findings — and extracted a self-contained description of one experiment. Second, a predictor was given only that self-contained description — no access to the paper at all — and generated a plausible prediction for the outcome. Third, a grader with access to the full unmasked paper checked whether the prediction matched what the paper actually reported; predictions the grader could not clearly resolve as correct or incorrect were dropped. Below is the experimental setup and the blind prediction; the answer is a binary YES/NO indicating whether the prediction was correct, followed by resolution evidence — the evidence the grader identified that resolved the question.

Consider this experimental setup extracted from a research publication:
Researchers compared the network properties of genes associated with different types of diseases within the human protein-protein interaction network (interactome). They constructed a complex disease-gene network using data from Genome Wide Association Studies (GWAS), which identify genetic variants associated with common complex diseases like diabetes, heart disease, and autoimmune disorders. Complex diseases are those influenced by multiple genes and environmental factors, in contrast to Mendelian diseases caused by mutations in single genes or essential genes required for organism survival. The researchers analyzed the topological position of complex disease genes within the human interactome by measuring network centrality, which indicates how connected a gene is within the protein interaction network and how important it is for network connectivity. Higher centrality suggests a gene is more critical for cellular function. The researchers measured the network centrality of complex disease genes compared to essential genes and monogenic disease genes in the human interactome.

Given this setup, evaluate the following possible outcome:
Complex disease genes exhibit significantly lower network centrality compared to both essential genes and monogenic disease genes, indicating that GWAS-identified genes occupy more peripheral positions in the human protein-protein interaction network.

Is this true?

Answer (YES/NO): YES